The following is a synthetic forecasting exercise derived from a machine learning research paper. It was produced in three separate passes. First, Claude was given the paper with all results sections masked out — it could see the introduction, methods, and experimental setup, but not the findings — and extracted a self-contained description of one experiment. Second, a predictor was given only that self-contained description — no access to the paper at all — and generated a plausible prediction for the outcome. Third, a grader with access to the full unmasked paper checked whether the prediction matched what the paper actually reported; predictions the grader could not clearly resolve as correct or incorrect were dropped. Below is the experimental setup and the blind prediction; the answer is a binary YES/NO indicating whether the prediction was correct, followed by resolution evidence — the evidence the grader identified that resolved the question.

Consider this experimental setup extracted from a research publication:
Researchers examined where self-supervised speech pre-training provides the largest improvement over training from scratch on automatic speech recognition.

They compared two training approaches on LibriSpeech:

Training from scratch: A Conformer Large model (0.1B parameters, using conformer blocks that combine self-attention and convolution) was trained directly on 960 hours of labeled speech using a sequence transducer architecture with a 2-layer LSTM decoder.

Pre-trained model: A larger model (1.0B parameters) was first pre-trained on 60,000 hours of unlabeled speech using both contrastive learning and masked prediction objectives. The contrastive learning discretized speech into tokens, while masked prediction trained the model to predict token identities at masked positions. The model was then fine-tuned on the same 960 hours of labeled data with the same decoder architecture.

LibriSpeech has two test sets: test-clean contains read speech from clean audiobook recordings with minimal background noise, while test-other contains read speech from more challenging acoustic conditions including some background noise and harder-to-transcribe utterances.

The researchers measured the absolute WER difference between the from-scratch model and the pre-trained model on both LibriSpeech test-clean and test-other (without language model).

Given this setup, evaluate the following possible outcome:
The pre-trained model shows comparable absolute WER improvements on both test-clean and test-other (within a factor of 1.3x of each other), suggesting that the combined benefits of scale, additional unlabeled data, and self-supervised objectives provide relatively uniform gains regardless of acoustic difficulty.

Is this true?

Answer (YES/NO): NO